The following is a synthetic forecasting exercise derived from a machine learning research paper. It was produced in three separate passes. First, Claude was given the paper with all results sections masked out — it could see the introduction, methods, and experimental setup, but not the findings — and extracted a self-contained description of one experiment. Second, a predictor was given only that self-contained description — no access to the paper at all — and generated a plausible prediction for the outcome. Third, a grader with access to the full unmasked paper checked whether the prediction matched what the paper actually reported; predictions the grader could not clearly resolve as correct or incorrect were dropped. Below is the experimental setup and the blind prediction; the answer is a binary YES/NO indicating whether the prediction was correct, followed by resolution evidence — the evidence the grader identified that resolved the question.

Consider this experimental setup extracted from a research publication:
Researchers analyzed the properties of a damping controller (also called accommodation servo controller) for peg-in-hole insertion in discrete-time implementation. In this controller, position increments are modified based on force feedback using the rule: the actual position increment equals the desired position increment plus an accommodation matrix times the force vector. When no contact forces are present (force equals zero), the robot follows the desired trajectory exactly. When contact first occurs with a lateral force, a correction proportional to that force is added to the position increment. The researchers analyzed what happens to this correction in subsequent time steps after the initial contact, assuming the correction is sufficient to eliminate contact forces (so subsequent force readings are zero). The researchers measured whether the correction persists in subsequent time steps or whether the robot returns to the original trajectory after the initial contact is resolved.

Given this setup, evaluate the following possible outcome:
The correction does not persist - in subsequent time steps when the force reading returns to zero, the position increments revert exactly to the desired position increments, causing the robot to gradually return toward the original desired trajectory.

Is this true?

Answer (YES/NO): NO